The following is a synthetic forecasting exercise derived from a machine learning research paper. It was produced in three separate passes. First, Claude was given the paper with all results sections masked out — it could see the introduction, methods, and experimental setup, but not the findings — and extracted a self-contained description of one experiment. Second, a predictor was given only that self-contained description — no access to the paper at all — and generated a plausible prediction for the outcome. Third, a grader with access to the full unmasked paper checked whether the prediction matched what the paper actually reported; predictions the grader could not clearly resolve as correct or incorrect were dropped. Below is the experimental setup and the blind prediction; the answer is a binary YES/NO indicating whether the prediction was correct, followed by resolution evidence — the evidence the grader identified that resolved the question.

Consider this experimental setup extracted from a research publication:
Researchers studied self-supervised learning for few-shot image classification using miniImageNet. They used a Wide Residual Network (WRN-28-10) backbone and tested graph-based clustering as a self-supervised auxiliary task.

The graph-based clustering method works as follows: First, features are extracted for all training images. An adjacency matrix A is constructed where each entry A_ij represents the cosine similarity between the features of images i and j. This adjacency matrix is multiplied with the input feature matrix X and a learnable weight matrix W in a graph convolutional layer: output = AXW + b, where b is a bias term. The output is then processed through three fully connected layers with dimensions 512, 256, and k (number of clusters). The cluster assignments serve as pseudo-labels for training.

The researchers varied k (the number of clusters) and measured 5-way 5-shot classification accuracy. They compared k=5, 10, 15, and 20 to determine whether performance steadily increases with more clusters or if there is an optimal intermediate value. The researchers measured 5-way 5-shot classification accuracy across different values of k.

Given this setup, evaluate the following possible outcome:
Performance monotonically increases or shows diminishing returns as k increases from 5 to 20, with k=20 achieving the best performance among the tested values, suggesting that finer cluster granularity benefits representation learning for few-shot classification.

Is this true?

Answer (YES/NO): NO